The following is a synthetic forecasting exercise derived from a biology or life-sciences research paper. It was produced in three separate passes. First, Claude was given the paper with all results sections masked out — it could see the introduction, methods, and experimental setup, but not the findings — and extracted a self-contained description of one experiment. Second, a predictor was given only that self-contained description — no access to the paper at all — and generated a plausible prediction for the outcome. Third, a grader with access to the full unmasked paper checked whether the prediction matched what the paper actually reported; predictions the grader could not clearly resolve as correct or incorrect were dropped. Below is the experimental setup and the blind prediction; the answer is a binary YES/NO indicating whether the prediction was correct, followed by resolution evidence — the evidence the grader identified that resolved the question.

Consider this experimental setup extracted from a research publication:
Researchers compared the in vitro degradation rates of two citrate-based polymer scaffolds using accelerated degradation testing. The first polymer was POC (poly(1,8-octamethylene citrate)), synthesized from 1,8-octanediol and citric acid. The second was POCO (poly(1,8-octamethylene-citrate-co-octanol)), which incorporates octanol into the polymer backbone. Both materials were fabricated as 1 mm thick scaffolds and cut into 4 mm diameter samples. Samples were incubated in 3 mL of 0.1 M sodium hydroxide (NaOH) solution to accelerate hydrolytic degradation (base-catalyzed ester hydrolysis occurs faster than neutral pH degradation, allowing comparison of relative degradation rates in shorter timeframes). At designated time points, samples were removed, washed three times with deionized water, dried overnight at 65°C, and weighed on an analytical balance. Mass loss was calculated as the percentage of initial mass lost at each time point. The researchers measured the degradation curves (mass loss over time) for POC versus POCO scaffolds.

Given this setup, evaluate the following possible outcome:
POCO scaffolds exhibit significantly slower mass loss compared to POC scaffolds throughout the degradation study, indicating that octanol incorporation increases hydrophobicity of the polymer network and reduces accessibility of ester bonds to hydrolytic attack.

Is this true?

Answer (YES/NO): NO